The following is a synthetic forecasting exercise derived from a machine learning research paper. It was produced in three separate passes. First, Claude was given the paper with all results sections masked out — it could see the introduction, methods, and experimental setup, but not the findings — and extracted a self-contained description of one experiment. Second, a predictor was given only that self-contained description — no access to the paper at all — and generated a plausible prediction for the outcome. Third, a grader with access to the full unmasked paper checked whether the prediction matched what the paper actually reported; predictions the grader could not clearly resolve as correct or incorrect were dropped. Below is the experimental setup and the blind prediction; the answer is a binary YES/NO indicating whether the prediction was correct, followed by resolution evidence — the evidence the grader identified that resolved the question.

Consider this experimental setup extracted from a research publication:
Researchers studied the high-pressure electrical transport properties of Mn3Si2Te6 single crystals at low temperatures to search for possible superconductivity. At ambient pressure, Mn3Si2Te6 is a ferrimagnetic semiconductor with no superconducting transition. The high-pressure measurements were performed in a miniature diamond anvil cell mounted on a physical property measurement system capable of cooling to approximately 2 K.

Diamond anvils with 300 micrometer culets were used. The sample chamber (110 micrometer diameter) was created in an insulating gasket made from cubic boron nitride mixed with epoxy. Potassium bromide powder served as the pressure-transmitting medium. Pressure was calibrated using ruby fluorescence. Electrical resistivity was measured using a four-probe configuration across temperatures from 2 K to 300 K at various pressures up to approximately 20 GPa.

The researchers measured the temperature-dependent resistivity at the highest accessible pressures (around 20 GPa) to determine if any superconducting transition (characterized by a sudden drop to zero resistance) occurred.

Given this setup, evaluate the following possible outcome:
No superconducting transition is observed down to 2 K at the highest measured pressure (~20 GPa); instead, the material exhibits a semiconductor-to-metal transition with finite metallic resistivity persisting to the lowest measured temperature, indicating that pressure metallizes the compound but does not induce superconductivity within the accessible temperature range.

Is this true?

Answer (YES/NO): NO